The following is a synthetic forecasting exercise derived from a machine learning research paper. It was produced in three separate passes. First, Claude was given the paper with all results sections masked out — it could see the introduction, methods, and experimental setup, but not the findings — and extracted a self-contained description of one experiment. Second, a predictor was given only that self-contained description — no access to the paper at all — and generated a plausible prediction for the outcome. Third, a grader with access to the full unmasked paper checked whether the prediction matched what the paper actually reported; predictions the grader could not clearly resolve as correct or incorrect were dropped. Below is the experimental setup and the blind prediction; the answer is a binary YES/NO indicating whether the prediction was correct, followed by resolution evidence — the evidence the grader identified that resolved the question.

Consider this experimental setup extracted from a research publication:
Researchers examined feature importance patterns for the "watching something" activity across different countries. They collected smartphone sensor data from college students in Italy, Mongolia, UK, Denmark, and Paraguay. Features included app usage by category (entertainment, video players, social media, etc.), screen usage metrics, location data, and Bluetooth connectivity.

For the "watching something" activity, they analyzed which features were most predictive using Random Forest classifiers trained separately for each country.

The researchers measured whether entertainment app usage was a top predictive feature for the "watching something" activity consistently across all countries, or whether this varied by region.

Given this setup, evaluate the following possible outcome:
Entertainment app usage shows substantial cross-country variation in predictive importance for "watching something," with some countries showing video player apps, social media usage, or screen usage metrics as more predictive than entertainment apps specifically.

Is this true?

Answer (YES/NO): YES